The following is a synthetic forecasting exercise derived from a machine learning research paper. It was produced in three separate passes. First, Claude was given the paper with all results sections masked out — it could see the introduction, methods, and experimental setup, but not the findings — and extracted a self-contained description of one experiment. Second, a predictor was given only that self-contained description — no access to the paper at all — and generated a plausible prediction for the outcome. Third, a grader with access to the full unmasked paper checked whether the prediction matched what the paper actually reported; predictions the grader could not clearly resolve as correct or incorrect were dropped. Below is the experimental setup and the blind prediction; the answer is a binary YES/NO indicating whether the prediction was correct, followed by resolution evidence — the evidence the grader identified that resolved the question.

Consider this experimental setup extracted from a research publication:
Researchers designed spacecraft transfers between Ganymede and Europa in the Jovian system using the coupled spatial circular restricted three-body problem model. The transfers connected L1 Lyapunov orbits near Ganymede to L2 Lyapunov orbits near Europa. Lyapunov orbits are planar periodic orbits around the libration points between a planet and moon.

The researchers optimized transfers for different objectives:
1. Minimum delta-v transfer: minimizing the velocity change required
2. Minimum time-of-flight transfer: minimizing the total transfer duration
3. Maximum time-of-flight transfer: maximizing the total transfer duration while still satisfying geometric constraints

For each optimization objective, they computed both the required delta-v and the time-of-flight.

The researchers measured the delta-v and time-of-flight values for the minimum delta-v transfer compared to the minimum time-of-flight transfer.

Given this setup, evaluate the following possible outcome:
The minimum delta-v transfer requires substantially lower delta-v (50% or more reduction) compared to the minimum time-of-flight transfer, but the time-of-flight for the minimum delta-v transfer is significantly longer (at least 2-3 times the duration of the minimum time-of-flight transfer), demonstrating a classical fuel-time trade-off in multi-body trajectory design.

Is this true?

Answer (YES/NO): NO